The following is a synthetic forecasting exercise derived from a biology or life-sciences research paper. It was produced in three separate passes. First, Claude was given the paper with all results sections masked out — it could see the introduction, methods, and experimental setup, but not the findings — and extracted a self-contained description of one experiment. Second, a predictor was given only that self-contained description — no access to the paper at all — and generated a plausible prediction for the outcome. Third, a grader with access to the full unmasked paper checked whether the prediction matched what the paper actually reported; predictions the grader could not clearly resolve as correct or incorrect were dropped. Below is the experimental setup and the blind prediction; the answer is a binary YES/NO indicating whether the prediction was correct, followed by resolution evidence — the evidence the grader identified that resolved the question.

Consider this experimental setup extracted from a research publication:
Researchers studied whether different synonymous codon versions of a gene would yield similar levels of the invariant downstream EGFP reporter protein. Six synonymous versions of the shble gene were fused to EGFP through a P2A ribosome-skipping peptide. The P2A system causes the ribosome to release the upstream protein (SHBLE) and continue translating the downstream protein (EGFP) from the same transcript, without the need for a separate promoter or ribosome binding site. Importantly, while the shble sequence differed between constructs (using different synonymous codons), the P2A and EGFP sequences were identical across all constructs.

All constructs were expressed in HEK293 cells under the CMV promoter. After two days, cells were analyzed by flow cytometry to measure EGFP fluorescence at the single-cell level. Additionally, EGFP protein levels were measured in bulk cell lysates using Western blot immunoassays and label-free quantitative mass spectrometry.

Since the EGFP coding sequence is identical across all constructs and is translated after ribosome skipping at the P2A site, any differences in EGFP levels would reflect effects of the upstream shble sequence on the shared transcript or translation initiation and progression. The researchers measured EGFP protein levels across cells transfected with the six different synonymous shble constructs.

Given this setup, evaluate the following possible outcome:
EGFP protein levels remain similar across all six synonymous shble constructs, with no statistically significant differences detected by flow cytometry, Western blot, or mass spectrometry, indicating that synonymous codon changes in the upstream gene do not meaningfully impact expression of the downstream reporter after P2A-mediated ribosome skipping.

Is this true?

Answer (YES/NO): NO